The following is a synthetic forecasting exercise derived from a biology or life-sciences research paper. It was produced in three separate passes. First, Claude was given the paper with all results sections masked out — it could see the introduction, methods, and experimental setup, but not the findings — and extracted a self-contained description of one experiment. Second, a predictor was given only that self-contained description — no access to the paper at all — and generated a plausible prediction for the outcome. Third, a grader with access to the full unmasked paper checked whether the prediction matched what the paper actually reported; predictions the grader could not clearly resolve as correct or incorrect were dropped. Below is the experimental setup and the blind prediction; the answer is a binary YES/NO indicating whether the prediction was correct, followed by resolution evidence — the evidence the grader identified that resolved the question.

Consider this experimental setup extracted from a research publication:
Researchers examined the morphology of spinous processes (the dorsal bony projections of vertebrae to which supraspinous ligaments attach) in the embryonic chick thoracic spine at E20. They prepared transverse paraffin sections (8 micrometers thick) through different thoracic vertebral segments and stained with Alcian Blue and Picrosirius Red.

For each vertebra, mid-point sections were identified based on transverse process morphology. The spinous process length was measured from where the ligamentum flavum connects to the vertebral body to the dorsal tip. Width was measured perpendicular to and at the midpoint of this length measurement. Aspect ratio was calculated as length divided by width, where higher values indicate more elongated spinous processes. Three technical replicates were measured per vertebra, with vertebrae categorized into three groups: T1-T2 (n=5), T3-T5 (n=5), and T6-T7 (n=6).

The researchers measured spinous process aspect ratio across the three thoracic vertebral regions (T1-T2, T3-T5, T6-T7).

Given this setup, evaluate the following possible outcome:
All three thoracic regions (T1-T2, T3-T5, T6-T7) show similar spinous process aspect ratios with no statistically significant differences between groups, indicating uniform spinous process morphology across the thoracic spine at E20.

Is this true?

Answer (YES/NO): NO